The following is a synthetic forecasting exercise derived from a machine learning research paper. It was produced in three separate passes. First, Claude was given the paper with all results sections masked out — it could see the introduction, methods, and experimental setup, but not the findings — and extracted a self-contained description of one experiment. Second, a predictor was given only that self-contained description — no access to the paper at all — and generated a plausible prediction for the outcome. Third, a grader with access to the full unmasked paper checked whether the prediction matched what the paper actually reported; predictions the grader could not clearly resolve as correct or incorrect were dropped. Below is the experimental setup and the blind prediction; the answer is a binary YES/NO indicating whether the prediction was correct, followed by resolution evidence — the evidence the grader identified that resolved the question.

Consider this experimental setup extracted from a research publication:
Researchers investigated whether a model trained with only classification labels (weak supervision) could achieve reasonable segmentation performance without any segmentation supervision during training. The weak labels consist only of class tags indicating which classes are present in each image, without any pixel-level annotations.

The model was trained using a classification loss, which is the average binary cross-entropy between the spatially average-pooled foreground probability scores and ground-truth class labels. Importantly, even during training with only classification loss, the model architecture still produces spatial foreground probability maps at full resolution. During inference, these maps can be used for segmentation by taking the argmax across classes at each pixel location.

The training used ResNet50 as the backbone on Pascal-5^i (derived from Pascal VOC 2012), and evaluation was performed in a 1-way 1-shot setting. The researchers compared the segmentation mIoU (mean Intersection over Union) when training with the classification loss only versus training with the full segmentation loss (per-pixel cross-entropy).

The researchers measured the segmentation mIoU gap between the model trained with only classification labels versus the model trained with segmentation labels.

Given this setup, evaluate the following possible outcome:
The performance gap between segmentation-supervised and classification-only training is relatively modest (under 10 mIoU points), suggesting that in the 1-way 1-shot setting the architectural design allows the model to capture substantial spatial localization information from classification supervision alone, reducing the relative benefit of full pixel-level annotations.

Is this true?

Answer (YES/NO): NO